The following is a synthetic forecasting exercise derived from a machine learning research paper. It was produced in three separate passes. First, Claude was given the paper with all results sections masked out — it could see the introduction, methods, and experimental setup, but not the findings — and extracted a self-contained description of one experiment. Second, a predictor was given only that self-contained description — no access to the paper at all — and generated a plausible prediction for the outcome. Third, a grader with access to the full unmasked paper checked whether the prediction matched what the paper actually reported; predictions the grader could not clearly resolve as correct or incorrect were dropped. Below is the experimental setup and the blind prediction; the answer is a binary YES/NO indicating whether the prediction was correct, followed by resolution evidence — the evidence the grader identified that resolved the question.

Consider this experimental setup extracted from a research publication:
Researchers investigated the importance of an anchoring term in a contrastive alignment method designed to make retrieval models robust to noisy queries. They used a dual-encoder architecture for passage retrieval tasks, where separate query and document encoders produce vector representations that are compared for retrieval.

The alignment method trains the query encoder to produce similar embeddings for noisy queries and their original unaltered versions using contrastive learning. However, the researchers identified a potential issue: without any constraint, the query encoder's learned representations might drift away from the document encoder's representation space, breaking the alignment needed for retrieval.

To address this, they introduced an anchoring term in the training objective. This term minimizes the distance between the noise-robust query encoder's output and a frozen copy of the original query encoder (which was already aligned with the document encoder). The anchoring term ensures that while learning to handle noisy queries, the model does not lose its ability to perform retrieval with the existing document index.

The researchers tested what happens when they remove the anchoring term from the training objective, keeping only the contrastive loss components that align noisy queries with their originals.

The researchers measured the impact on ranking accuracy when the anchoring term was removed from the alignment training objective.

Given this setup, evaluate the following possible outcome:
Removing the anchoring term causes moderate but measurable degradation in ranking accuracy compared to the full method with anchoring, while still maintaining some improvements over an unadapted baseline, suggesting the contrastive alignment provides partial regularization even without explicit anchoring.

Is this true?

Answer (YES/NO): NO